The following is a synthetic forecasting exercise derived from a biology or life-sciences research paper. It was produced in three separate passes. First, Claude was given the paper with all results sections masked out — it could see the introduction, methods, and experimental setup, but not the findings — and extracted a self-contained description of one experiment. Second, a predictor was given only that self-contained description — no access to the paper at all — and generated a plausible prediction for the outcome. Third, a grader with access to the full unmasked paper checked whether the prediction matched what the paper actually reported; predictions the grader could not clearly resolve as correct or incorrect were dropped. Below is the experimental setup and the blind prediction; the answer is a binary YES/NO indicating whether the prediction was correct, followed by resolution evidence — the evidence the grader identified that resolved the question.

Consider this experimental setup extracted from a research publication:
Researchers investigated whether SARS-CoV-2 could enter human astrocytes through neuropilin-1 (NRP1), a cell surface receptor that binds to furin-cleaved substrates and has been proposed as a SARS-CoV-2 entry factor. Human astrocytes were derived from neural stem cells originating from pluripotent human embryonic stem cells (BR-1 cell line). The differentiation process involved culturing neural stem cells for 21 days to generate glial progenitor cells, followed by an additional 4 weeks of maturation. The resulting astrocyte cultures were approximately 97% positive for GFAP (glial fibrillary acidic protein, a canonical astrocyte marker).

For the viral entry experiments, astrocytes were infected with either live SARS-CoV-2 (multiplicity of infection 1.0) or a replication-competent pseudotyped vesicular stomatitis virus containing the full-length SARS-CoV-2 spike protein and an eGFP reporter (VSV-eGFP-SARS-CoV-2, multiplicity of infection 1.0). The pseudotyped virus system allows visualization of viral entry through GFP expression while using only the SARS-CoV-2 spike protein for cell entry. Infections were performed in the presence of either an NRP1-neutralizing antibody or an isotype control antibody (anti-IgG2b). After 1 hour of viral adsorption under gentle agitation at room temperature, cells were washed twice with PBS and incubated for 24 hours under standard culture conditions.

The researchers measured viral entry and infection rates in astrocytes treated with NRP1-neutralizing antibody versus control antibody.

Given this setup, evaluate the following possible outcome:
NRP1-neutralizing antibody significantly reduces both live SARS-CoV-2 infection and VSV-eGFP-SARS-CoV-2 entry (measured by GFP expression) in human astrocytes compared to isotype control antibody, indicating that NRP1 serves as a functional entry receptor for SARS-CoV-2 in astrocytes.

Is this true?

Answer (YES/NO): YES